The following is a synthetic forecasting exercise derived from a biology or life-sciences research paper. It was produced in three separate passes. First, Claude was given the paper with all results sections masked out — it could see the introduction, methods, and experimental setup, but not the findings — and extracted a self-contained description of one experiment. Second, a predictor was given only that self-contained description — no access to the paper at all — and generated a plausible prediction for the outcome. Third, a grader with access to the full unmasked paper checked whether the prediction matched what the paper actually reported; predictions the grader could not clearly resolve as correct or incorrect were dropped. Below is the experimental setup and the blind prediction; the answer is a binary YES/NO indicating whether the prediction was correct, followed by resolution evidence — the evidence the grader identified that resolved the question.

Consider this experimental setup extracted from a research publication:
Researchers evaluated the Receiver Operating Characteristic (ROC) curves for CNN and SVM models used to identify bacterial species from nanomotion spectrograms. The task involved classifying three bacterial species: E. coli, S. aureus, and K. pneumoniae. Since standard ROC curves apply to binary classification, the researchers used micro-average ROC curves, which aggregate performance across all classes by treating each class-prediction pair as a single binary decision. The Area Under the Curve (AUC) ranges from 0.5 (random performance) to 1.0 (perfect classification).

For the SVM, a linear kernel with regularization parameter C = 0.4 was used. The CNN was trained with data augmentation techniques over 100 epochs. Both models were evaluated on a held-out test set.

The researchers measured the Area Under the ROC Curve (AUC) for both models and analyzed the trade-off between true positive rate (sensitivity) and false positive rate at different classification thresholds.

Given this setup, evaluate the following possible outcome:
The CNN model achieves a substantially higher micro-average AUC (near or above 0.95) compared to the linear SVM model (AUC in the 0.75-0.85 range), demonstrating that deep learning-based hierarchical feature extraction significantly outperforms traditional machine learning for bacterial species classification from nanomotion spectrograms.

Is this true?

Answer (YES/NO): NO